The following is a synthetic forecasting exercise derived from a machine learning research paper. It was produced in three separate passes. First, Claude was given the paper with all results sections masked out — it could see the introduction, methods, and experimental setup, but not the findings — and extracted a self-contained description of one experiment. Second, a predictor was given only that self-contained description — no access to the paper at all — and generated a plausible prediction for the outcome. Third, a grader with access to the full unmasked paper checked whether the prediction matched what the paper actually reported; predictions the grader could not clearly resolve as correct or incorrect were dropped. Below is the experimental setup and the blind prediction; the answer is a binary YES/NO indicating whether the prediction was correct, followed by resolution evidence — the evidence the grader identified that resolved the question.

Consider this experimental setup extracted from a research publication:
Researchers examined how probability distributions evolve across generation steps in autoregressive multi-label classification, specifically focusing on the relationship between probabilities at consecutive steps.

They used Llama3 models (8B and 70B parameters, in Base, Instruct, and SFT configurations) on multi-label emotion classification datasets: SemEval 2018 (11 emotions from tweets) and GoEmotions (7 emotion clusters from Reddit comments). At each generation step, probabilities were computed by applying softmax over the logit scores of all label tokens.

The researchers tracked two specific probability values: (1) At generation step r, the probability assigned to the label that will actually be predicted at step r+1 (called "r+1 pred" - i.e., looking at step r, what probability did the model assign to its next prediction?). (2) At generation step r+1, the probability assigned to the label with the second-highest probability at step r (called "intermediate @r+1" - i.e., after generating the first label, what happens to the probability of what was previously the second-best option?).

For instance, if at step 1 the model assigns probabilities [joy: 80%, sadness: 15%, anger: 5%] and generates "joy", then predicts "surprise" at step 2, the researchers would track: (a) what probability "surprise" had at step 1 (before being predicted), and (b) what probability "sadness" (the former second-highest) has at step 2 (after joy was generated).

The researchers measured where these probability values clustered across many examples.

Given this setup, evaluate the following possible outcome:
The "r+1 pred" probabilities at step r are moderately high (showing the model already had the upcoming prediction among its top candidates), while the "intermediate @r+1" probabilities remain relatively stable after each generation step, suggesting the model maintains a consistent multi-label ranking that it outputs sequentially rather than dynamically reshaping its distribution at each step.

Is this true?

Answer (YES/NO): NO